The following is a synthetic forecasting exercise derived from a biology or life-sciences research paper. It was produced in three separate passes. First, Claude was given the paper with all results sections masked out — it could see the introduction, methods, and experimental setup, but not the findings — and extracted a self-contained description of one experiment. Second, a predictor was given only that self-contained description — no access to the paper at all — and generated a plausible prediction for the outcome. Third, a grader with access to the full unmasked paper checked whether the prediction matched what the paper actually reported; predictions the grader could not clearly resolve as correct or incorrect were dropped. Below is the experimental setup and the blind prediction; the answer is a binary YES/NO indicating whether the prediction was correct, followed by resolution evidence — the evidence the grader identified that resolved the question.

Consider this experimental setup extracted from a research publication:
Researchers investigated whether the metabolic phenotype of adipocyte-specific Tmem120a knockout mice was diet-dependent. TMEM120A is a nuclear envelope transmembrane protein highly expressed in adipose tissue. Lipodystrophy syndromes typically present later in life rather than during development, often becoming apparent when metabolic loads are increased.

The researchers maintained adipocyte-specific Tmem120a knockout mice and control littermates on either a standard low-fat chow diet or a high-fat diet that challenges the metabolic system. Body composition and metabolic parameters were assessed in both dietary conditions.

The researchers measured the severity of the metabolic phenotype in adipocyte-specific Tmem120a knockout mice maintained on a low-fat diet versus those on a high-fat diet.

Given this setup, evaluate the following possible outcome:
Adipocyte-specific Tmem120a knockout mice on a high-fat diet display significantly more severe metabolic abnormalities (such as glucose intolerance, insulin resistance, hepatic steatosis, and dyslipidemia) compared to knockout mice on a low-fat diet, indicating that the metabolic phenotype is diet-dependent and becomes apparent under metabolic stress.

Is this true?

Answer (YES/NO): NO